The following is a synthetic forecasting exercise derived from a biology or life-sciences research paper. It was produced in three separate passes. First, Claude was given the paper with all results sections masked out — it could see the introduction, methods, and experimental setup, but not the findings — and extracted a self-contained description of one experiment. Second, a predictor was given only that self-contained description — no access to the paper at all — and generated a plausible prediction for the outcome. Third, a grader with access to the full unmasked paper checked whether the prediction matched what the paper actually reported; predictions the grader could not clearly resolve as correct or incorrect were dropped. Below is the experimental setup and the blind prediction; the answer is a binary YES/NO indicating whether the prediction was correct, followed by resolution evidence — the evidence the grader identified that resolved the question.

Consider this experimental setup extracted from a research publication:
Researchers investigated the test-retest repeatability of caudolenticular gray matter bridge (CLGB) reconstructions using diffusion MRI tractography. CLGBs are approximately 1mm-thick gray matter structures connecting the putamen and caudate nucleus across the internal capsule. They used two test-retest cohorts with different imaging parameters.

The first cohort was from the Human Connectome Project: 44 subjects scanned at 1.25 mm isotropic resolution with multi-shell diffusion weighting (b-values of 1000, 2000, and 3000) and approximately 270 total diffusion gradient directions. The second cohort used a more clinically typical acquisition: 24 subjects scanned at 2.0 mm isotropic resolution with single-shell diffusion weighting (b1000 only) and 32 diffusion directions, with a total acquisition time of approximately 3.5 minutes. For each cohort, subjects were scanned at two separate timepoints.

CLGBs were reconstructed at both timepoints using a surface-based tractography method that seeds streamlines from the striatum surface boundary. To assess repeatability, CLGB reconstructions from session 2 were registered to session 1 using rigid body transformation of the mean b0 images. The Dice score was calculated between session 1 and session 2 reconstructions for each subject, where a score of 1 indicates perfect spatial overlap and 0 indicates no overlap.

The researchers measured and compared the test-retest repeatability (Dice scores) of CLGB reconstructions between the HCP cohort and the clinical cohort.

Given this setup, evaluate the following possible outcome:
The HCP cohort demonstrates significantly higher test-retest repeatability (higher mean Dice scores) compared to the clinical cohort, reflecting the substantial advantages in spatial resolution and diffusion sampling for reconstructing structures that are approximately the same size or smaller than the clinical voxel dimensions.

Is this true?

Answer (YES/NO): NO